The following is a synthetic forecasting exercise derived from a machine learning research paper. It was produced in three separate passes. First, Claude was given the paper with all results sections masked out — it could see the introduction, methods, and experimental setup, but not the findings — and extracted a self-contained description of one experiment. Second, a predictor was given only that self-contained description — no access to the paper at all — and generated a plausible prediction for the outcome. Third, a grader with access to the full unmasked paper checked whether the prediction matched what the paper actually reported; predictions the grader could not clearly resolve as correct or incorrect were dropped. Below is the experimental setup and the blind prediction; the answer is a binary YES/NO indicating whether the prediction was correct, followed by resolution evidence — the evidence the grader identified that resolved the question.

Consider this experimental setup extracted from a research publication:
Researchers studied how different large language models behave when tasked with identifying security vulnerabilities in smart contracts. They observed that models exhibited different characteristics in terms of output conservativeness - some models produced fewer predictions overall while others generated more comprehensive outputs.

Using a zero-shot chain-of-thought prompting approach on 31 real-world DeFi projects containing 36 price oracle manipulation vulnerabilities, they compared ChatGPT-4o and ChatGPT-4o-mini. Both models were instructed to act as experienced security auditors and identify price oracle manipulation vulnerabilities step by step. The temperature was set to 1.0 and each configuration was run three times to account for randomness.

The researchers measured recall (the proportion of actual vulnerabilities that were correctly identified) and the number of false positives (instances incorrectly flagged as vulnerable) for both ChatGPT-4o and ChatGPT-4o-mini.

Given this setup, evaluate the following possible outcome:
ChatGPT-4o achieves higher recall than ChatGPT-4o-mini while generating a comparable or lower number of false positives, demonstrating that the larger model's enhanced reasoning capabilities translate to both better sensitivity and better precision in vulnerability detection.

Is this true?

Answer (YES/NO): NO